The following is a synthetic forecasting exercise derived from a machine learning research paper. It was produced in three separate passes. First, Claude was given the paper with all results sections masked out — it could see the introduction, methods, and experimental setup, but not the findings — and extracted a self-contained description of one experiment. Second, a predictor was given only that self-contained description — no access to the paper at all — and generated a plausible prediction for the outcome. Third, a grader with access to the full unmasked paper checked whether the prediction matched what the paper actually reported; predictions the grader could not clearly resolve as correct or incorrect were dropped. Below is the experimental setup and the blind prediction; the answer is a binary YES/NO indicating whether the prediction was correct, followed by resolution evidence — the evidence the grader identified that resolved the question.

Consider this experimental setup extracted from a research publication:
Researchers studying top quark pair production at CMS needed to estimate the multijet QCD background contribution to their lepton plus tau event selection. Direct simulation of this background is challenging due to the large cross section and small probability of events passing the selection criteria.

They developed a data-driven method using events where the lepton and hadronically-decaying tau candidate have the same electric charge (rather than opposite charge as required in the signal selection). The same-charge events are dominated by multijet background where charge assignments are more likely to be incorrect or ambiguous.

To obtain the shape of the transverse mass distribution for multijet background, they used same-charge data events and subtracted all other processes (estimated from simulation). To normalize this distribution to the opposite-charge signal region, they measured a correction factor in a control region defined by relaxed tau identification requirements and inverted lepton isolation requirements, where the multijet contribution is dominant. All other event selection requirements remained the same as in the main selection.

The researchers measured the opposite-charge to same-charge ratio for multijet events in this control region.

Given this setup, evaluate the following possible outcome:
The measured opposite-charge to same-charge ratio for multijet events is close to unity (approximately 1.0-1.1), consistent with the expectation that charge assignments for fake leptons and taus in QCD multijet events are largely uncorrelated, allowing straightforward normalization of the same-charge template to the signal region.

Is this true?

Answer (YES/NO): YES